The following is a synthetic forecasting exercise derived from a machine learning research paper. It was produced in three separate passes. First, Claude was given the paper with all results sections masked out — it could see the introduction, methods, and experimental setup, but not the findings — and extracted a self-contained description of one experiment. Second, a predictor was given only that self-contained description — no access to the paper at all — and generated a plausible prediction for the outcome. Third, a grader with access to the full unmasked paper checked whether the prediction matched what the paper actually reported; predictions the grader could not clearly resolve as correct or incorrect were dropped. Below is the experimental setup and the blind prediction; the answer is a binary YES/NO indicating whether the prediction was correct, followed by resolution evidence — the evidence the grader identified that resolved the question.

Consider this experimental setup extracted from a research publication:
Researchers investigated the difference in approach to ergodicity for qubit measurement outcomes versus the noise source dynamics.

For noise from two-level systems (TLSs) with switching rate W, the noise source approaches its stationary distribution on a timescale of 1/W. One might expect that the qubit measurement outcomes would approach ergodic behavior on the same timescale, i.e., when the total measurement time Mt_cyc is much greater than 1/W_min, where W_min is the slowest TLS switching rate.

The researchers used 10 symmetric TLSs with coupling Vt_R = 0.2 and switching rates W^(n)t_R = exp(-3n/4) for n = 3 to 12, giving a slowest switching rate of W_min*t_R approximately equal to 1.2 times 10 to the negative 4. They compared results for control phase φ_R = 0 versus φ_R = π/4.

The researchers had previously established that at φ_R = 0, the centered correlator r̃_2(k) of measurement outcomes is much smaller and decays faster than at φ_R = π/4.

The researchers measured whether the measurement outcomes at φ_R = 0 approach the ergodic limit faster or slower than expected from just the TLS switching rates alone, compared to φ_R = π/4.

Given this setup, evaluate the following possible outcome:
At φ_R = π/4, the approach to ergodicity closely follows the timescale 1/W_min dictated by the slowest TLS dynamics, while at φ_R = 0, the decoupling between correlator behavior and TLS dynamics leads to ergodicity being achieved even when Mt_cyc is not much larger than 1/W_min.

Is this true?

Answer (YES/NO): NO